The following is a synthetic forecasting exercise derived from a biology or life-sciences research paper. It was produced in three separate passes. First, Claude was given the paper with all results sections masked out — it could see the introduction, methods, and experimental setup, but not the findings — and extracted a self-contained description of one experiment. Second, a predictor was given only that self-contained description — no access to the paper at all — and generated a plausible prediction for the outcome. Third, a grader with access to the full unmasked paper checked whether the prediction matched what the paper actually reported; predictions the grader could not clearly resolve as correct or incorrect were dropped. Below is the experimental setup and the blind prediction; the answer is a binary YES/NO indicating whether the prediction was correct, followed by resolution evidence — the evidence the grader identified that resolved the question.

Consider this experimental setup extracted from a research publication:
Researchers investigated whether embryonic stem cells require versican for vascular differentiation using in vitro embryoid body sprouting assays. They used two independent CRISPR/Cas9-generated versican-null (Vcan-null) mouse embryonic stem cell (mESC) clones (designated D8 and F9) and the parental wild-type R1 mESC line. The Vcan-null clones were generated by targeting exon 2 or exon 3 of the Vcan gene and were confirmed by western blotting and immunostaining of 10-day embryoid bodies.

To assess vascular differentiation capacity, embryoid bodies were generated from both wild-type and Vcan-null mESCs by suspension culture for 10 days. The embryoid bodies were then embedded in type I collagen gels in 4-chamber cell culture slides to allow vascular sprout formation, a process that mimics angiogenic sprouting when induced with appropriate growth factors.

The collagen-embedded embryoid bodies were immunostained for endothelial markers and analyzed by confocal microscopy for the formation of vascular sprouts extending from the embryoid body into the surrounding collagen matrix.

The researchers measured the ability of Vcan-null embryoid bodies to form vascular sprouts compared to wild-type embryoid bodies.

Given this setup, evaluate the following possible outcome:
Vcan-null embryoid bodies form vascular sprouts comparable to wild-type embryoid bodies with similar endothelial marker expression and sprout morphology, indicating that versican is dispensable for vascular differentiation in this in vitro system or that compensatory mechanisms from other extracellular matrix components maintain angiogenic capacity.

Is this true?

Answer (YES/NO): NO